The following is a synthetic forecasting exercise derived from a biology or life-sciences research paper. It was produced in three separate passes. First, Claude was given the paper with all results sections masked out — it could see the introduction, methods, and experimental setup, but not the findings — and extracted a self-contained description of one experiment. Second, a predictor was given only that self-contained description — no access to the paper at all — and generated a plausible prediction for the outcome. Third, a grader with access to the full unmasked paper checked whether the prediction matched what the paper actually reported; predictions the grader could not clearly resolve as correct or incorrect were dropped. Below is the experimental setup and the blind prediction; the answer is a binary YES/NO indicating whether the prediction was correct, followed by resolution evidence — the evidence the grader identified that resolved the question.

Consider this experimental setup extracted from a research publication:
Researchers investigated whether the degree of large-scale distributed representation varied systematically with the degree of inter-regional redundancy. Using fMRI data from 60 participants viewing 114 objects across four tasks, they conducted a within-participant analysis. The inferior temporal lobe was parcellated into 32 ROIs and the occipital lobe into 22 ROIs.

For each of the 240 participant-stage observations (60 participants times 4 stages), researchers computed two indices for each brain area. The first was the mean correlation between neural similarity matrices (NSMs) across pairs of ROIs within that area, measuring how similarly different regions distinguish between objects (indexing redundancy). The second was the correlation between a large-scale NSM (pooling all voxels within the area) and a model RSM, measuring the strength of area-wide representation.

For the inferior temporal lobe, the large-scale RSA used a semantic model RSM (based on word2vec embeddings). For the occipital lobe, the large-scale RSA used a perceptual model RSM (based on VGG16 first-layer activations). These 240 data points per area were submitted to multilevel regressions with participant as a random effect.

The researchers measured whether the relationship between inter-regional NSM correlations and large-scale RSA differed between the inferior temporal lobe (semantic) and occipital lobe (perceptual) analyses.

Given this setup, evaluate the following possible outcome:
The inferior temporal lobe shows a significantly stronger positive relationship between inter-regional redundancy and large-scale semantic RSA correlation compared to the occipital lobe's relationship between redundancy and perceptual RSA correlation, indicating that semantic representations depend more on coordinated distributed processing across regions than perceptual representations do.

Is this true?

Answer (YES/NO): NO